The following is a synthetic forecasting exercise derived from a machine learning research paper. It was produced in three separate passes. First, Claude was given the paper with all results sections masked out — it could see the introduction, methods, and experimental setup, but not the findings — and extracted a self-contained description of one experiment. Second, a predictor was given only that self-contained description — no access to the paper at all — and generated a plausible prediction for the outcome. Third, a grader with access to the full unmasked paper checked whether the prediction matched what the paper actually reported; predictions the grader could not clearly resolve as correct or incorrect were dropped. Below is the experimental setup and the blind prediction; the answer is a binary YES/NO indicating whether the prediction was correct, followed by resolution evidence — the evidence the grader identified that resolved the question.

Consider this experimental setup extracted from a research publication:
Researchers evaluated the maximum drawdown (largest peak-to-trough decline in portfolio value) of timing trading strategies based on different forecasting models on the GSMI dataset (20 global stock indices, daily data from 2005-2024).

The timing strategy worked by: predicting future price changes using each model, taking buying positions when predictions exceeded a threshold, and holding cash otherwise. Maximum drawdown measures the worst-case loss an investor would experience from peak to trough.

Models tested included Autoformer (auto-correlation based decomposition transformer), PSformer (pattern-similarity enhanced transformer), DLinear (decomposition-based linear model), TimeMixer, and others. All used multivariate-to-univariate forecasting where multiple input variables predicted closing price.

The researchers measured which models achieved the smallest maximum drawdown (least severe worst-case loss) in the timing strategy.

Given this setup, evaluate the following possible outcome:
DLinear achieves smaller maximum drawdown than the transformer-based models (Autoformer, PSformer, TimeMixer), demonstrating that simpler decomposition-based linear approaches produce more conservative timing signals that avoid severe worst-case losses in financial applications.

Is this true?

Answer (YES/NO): NO